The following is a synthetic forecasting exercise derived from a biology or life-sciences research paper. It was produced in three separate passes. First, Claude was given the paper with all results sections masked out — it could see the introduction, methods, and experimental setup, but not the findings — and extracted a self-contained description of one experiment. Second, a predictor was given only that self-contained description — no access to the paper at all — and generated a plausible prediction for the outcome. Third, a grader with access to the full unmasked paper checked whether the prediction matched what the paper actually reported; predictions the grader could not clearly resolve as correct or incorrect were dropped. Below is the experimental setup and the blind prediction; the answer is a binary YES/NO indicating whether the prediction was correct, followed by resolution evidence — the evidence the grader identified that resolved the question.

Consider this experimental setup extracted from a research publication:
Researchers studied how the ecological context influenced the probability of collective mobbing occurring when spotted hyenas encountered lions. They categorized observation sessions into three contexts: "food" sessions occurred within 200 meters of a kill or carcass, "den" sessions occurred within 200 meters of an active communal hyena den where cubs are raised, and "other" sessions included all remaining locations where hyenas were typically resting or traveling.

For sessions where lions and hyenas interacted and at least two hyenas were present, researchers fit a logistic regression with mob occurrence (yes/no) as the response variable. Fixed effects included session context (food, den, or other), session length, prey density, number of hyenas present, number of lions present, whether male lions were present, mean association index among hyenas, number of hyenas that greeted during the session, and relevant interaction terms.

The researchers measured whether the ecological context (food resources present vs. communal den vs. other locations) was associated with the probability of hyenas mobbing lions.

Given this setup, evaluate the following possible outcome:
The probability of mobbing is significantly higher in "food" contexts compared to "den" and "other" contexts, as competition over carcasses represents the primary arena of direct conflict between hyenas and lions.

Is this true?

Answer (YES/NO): NO